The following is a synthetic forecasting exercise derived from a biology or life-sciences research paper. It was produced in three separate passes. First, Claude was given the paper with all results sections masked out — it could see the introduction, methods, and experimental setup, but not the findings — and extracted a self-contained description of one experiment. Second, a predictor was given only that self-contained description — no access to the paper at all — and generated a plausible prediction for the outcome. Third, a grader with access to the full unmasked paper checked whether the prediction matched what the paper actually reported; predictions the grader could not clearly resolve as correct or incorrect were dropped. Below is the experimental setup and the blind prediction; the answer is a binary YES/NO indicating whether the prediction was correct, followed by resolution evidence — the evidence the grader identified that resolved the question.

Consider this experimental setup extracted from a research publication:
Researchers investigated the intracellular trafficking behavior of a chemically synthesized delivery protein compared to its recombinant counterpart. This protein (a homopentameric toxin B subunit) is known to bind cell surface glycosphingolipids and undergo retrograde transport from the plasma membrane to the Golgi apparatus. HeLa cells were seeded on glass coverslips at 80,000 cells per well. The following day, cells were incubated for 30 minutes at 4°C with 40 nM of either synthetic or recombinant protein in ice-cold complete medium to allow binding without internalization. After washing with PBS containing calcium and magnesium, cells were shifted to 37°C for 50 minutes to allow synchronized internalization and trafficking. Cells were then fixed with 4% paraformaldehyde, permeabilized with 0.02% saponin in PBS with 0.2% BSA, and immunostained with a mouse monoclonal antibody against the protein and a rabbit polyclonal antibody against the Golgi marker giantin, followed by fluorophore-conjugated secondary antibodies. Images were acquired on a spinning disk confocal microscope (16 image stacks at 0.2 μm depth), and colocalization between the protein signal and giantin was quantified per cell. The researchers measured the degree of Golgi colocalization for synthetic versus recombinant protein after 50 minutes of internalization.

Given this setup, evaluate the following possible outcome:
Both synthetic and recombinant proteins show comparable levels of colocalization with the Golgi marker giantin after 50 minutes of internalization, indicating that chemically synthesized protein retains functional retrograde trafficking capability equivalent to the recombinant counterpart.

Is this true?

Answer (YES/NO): YES